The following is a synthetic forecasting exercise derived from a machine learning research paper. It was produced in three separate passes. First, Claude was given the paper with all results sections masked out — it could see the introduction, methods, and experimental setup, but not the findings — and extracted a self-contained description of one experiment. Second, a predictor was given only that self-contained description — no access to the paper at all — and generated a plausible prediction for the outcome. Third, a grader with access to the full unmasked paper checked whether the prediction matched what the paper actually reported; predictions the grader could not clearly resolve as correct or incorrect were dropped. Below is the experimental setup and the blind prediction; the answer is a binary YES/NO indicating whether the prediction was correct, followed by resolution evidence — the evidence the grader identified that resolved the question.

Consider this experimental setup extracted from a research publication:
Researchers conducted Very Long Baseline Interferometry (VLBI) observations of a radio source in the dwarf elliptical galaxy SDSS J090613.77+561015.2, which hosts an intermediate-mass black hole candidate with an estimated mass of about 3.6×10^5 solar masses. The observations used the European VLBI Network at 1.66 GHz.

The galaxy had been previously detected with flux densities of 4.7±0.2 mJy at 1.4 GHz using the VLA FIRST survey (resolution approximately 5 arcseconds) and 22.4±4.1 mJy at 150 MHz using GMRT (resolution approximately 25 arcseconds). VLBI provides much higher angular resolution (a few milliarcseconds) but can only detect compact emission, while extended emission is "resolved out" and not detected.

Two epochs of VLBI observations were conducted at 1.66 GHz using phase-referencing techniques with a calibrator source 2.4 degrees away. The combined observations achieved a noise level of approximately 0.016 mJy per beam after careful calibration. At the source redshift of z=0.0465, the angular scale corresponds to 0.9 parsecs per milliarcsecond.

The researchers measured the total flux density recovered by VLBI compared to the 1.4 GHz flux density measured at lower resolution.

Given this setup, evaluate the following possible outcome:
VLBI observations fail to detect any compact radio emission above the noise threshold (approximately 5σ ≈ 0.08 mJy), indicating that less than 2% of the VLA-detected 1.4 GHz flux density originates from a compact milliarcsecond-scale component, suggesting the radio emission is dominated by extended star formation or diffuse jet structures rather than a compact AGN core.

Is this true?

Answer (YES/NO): NO